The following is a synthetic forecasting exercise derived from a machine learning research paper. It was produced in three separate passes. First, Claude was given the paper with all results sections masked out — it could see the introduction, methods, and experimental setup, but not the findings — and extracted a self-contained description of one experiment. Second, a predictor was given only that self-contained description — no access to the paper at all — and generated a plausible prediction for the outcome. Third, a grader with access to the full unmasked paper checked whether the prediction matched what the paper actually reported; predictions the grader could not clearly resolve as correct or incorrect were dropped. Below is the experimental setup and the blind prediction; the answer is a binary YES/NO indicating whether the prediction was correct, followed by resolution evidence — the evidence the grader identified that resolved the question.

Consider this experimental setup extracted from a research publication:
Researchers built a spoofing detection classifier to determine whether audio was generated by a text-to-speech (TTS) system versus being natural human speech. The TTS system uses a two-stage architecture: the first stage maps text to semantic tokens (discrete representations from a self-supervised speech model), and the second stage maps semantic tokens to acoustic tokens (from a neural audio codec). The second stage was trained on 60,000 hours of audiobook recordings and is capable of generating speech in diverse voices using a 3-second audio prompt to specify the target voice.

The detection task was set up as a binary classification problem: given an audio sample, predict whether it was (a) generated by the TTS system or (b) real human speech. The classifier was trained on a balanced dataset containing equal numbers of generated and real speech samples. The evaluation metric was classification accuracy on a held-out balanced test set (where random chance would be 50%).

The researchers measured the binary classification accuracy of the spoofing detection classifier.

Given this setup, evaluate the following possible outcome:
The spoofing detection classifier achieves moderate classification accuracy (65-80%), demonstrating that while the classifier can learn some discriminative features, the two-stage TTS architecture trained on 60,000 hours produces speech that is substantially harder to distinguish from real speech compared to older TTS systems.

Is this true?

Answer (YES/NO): NO